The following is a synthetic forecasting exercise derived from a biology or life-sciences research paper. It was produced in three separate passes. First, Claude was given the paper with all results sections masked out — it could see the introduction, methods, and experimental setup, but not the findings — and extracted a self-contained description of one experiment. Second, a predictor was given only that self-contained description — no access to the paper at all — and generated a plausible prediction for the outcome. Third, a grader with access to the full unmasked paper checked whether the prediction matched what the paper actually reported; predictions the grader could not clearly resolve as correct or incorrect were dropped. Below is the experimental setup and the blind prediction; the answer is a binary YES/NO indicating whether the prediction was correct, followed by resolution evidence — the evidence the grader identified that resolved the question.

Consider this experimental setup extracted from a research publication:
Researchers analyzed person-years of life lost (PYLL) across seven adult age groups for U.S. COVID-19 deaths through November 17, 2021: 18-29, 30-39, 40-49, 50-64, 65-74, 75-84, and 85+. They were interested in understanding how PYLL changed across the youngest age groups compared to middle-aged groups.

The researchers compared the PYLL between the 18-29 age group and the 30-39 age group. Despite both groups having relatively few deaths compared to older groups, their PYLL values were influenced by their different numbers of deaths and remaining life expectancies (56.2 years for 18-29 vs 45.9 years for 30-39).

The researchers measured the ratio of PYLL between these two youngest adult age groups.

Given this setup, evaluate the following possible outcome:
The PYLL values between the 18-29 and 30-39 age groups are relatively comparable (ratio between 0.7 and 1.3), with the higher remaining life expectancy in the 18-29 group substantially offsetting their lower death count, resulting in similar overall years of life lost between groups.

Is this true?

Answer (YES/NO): NO